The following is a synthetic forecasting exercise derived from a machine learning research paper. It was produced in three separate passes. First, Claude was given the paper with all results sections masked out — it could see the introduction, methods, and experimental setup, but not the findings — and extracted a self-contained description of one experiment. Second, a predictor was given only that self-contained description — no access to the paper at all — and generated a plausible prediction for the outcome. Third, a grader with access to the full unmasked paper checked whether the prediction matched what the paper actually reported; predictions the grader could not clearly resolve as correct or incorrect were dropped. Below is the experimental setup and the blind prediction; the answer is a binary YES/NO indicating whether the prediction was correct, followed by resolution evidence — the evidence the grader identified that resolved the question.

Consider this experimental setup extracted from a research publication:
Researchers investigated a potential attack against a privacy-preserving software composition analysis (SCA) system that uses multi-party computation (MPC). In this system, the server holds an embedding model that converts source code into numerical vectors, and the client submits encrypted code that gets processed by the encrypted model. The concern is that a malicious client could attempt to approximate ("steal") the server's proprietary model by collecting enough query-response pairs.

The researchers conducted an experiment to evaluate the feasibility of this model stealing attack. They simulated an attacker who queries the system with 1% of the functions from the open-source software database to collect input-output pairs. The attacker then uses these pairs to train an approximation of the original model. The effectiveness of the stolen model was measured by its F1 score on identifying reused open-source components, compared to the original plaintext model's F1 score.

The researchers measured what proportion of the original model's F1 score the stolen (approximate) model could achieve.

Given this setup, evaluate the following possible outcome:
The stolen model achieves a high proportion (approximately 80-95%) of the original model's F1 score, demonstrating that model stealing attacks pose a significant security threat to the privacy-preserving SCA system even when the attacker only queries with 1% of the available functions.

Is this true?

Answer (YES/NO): NO